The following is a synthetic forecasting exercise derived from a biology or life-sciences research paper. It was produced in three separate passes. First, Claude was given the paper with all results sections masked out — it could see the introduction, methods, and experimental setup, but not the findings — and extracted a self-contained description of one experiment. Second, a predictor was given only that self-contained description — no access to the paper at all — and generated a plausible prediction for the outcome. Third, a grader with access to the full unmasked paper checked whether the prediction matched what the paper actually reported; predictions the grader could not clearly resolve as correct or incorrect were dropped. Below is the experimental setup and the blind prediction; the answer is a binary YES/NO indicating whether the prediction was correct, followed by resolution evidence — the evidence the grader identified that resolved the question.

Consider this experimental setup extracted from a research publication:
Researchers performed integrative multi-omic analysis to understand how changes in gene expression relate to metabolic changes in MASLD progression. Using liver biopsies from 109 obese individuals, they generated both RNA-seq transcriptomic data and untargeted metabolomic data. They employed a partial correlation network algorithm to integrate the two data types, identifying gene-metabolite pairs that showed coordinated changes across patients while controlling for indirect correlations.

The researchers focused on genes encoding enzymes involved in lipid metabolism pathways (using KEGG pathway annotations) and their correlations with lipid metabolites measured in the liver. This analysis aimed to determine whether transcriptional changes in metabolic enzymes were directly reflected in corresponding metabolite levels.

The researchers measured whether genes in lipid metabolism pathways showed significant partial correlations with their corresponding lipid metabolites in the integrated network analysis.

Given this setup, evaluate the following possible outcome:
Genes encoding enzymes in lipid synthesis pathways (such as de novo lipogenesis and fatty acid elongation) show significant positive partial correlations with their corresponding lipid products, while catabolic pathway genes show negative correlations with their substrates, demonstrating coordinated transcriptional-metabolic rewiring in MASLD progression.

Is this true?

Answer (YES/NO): NO